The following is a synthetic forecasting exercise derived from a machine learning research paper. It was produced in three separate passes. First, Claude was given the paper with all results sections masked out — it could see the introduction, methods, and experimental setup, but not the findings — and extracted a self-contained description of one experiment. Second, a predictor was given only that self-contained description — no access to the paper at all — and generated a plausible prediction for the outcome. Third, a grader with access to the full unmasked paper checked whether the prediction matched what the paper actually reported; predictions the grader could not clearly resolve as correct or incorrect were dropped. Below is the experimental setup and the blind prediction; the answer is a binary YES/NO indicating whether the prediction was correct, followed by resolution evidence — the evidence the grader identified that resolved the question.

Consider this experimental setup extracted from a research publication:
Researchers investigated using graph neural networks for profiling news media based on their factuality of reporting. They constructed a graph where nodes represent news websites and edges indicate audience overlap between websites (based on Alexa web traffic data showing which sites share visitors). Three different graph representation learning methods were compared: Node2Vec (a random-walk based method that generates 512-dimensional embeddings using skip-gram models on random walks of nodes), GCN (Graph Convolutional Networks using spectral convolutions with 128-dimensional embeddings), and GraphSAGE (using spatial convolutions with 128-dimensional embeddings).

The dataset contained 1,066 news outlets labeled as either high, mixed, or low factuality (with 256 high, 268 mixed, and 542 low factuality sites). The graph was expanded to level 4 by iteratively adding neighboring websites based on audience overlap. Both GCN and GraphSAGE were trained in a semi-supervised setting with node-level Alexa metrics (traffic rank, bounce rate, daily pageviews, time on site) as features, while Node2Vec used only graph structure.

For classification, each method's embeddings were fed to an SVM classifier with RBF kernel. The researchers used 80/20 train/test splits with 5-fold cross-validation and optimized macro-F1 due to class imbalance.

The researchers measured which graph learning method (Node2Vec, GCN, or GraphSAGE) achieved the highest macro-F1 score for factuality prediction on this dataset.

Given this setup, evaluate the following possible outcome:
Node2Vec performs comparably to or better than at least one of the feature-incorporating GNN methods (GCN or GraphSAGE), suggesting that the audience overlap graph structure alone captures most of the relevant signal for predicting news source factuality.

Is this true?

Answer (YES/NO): NO